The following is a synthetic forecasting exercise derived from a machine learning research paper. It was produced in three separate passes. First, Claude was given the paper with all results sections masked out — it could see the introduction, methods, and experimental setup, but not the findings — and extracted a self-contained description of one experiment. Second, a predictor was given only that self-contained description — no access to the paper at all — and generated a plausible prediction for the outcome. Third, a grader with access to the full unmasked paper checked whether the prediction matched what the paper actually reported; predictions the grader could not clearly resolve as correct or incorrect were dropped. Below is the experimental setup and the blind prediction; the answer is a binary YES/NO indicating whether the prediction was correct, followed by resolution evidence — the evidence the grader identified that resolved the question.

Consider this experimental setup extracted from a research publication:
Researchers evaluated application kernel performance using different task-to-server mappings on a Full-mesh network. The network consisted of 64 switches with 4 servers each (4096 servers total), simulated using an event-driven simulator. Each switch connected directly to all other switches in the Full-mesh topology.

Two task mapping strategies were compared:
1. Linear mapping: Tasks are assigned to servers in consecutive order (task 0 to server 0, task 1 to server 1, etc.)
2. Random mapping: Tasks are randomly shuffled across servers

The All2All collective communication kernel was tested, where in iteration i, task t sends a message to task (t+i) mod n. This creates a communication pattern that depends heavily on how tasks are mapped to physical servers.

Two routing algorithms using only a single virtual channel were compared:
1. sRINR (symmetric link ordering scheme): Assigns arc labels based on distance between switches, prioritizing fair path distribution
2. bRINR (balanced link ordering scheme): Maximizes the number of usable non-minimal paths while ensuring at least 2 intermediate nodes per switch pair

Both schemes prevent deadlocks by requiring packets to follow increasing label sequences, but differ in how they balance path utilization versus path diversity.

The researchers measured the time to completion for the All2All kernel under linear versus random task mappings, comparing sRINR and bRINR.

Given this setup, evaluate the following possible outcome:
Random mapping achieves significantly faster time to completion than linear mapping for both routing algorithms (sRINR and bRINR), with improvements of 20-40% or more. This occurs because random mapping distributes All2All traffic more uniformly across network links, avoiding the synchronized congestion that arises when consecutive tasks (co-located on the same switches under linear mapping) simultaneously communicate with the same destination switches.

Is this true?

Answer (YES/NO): NO